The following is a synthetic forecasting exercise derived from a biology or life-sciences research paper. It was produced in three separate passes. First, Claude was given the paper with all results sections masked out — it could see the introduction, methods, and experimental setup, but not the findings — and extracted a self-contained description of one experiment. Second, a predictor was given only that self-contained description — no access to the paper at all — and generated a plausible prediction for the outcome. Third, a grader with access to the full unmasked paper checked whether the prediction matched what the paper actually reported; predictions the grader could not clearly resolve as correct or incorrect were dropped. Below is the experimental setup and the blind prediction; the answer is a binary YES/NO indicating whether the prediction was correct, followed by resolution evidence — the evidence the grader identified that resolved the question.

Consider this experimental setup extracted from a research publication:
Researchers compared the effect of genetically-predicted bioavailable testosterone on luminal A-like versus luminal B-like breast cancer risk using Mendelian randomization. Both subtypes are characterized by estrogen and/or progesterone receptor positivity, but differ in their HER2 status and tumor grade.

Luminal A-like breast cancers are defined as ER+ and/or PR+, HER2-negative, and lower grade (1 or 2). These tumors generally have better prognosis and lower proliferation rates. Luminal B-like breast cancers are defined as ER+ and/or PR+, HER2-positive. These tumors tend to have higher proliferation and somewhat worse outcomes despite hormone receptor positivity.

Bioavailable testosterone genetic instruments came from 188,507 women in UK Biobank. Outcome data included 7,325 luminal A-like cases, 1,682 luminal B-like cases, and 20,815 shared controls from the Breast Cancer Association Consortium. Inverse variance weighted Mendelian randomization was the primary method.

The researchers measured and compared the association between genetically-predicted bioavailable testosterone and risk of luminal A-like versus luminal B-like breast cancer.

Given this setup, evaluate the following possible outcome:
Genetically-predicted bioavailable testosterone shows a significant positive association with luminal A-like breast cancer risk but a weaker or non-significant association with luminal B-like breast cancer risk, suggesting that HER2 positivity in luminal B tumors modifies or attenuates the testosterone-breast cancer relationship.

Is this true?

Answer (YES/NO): YES